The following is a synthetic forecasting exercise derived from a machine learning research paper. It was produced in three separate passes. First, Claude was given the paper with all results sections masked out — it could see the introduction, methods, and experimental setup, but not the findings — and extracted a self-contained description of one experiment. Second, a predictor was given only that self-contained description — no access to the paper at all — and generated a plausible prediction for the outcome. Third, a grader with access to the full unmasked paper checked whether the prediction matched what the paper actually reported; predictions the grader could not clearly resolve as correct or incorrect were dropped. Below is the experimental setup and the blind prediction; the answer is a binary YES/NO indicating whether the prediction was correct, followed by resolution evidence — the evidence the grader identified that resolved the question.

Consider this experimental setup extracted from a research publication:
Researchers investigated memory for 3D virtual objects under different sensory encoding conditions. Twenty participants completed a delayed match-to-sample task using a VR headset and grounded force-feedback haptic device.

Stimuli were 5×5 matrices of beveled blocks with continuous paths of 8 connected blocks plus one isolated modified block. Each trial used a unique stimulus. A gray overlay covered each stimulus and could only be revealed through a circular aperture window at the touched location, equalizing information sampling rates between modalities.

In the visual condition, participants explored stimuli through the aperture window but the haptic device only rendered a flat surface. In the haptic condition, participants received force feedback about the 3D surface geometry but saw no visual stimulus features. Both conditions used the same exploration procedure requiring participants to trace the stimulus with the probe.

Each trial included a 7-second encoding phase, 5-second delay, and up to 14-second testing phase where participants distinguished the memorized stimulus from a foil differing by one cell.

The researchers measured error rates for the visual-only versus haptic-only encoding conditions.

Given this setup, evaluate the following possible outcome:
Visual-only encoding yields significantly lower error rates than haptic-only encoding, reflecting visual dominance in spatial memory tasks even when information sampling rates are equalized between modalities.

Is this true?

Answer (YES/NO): YES